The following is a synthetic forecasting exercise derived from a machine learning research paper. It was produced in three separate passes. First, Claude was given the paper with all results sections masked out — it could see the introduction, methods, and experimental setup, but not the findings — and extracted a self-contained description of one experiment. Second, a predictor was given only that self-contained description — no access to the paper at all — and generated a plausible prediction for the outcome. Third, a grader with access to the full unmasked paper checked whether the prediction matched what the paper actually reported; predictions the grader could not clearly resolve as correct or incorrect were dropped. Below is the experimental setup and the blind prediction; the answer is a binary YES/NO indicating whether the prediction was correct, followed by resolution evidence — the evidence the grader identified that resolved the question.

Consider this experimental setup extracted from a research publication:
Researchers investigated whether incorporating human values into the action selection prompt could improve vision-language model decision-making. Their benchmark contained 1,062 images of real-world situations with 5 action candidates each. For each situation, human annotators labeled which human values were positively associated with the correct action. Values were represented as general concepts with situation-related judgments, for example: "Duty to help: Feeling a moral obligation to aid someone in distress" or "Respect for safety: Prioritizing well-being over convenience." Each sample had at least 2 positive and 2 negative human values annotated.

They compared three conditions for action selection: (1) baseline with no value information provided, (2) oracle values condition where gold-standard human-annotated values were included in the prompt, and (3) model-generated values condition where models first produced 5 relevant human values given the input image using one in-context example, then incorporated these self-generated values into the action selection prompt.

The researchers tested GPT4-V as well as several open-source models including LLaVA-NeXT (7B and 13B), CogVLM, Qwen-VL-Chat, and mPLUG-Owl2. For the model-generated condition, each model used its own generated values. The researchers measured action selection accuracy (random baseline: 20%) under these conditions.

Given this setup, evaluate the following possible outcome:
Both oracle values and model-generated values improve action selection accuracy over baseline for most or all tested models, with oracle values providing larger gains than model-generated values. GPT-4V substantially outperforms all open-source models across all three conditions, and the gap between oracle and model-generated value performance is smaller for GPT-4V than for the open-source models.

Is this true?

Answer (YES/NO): NO